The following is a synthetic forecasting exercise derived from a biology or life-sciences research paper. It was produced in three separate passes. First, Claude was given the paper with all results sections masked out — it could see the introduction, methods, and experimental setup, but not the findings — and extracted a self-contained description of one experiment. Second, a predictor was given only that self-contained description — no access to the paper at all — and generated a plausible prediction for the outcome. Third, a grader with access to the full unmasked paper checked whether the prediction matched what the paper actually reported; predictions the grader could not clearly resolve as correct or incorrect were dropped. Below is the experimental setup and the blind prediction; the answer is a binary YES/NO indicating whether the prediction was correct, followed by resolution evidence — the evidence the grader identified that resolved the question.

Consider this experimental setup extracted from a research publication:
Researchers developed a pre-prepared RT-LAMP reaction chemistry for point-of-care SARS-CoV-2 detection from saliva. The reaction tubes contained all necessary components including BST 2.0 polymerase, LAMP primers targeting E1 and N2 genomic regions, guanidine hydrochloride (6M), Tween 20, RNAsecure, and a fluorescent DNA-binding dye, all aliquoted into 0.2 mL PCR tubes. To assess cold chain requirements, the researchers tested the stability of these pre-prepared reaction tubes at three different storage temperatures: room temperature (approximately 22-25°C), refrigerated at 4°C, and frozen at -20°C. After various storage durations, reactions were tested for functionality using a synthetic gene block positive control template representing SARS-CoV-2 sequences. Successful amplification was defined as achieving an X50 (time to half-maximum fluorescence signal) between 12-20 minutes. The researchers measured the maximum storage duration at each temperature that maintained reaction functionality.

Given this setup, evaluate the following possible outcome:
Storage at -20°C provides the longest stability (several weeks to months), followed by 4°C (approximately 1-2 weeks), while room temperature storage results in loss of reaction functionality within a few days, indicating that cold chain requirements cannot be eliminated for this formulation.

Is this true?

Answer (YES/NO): NO